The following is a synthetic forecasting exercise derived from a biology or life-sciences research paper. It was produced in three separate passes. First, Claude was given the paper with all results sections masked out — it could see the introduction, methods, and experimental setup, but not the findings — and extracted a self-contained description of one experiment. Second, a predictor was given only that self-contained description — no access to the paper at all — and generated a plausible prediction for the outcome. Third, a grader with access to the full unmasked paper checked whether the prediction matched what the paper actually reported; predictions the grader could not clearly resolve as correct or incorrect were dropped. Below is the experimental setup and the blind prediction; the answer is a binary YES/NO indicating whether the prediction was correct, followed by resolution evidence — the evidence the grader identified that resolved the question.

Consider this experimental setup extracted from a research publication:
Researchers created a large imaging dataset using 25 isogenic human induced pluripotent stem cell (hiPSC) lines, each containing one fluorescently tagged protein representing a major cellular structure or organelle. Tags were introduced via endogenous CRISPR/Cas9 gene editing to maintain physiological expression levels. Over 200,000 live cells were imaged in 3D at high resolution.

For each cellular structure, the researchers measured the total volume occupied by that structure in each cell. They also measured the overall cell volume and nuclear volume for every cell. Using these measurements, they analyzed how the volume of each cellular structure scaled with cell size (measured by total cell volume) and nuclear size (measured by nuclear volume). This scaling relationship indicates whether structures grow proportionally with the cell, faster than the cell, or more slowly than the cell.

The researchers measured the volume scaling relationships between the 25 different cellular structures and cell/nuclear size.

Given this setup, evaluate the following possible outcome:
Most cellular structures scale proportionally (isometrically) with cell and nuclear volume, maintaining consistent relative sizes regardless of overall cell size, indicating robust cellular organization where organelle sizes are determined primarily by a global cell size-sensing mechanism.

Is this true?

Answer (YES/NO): NO